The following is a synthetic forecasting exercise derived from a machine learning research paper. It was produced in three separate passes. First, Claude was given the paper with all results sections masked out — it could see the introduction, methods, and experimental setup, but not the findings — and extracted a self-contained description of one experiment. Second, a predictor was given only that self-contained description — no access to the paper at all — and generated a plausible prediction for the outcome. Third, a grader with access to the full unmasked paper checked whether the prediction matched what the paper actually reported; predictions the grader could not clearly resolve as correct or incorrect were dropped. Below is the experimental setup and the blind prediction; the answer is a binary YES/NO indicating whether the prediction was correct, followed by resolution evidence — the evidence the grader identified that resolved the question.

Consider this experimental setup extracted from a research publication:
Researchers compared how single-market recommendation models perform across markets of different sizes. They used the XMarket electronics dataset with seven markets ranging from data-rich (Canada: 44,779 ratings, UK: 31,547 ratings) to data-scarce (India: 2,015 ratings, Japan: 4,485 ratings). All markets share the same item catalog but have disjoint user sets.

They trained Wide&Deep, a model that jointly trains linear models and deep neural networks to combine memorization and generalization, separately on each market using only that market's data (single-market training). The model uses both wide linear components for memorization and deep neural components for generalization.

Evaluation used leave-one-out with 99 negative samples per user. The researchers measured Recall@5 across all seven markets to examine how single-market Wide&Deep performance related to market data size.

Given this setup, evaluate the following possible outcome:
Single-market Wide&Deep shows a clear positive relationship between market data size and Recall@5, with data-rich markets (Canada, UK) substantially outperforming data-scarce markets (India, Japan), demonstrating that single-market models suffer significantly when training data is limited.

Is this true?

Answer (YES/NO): NO